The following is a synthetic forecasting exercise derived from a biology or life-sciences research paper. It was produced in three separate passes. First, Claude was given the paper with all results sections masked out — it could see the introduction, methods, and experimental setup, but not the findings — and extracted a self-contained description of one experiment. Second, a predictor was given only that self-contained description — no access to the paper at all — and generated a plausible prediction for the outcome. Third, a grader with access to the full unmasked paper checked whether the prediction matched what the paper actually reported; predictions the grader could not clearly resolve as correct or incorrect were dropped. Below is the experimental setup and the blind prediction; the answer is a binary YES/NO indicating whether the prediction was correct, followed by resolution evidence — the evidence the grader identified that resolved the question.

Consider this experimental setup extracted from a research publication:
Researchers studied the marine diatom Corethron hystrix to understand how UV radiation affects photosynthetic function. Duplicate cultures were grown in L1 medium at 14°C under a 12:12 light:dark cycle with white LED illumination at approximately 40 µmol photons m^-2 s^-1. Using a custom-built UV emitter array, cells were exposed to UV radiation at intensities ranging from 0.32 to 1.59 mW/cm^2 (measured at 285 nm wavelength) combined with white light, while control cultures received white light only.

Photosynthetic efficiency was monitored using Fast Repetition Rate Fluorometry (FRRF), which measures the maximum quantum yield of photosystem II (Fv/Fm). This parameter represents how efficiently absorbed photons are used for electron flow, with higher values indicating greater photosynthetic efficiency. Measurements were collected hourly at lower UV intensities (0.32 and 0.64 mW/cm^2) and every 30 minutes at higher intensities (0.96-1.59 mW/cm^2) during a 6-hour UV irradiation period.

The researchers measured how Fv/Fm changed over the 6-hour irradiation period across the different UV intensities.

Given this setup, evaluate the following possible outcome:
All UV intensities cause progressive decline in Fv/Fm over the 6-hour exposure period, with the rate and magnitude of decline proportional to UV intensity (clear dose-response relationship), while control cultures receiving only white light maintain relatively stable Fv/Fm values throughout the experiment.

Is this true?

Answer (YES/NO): YES